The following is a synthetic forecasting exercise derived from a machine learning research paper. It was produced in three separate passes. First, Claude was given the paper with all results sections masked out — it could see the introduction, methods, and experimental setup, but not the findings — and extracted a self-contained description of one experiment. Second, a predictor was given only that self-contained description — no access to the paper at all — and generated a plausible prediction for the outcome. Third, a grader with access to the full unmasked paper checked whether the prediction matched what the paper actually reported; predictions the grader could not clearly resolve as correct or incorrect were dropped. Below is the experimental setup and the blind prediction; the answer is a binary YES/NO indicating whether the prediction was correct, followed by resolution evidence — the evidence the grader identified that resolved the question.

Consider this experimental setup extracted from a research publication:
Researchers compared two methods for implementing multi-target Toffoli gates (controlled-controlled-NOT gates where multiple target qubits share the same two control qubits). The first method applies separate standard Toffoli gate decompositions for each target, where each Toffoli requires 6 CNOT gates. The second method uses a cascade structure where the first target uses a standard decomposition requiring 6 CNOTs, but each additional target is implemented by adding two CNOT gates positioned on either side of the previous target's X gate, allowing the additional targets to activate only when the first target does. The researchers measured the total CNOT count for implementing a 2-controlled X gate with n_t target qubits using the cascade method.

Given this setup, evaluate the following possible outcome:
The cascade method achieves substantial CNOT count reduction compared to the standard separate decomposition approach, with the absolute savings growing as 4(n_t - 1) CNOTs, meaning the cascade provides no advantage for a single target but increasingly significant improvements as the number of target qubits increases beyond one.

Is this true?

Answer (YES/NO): YES